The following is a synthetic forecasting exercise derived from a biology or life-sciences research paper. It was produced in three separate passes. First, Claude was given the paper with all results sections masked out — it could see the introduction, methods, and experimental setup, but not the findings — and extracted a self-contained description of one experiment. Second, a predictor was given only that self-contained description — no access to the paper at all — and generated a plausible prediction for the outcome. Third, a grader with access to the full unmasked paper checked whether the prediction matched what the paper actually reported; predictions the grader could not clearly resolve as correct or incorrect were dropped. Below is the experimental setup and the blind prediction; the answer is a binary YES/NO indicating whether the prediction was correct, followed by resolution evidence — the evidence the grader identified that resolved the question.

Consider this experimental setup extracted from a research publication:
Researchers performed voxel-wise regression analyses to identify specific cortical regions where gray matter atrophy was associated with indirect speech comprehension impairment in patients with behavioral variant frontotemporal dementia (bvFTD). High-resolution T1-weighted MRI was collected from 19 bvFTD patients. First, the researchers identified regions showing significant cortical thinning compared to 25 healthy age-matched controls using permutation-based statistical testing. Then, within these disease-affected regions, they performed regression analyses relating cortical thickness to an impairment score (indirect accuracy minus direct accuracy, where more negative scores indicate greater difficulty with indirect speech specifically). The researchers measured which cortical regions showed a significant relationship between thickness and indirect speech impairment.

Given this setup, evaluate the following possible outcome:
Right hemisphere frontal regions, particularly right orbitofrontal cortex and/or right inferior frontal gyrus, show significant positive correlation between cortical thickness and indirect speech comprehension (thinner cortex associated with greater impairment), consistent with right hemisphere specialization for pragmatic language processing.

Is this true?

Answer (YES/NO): NO